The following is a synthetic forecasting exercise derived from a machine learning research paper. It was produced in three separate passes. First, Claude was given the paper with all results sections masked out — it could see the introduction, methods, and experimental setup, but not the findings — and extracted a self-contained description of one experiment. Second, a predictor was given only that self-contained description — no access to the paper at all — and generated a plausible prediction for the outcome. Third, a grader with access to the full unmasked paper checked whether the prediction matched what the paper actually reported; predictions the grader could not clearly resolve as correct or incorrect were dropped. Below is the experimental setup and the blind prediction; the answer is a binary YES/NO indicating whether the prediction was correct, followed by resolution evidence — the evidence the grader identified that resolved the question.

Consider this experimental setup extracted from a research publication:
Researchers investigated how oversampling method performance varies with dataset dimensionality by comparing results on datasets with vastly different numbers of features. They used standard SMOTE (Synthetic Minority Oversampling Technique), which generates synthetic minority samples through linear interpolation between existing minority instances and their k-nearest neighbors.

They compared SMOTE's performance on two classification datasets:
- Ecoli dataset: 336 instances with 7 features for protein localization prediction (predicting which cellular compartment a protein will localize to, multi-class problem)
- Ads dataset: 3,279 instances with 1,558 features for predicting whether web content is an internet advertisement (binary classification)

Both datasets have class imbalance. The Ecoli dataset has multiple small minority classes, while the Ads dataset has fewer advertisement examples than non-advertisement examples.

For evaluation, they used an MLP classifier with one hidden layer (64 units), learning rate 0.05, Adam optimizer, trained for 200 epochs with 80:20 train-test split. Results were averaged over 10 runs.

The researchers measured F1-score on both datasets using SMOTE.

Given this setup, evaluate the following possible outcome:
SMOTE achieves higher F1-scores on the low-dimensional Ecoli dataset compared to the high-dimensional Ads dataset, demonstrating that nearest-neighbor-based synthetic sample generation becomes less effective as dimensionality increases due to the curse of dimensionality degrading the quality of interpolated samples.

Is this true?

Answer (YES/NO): NO